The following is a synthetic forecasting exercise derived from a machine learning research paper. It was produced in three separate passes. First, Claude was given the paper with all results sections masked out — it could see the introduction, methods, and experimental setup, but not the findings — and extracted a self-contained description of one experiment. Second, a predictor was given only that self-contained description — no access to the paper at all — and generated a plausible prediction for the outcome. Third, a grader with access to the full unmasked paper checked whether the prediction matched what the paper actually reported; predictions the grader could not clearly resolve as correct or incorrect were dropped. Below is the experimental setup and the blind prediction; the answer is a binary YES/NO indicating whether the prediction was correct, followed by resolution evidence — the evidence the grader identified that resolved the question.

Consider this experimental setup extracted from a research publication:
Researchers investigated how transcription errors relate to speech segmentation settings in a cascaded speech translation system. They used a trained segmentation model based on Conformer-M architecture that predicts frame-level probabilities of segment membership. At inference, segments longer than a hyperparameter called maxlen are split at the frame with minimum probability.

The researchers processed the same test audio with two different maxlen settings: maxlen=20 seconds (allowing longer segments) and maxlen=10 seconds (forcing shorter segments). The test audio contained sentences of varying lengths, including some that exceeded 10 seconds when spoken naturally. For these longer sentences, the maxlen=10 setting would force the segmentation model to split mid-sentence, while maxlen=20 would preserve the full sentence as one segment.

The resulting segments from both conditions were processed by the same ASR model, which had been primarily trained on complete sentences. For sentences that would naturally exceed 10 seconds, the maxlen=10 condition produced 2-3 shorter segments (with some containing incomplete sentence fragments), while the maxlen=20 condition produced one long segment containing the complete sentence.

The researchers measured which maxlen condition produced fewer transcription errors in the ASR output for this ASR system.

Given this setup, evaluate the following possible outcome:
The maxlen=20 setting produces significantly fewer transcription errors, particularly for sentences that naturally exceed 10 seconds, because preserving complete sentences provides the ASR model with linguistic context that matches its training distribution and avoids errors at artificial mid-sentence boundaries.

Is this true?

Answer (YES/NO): NO